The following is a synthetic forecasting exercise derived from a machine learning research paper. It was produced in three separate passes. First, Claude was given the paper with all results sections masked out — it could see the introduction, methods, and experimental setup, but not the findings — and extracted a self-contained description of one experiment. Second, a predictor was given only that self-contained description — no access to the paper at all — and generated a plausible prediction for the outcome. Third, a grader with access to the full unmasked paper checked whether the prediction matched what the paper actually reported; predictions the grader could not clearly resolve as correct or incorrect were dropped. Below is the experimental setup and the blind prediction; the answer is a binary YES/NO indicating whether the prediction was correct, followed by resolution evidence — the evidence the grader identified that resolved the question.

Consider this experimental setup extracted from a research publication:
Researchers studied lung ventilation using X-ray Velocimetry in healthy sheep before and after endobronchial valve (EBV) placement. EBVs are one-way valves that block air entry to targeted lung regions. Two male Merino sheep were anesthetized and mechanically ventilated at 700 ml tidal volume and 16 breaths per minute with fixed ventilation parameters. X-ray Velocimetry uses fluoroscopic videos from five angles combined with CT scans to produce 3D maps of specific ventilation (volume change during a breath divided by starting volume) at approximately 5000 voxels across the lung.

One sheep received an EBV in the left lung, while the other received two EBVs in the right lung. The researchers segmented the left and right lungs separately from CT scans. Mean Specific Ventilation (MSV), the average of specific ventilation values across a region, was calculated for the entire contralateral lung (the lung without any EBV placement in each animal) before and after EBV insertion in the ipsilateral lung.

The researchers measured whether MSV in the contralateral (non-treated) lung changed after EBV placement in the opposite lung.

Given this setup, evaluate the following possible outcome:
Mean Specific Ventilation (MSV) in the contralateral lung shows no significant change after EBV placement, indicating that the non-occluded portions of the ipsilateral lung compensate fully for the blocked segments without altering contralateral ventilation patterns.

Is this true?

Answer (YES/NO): NO